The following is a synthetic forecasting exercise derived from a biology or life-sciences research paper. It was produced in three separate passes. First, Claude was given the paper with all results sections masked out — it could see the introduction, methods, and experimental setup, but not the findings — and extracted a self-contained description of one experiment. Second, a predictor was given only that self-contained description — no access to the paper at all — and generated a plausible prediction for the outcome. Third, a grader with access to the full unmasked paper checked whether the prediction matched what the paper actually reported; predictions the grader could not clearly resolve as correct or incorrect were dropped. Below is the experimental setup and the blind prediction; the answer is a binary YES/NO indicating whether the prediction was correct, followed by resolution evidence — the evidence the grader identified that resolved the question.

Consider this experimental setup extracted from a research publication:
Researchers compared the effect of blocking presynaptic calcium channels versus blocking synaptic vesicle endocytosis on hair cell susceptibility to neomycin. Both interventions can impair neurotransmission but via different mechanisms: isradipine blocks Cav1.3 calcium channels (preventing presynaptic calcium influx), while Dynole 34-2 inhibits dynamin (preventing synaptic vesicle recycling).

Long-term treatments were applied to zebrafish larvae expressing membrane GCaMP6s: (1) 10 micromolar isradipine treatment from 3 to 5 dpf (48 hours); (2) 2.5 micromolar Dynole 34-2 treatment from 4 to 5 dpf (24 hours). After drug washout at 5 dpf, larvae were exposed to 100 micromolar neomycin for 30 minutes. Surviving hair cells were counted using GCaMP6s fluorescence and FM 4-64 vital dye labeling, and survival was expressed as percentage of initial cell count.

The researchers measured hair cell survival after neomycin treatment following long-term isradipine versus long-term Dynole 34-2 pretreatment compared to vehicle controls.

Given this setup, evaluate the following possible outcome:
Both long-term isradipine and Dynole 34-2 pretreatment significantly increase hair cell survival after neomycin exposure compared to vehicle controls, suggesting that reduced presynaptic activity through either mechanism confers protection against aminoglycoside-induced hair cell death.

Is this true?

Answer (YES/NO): YES